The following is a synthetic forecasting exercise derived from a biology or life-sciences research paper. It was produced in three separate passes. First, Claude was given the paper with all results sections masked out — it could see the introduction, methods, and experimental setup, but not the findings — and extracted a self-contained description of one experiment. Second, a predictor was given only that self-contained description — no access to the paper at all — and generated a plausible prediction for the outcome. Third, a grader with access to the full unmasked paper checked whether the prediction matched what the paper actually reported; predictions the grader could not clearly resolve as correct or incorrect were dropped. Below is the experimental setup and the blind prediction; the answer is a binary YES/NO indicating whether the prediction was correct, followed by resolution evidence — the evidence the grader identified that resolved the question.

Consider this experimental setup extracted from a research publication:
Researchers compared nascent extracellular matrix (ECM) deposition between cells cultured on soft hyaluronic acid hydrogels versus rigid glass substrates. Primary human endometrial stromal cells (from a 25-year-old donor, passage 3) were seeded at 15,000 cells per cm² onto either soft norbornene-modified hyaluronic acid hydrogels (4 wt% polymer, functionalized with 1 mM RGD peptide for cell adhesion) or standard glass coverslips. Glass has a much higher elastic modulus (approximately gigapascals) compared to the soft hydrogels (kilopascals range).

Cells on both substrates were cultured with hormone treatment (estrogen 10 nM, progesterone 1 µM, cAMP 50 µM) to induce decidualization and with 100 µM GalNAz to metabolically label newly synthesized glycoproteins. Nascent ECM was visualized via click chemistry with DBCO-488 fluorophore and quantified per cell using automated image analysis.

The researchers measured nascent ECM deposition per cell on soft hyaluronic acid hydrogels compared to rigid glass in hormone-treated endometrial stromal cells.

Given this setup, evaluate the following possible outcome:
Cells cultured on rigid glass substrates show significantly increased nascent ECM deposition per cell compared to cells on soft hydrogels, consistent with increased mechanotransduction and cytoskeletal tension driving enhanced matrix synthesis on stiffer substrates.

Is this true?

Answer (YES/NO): NO